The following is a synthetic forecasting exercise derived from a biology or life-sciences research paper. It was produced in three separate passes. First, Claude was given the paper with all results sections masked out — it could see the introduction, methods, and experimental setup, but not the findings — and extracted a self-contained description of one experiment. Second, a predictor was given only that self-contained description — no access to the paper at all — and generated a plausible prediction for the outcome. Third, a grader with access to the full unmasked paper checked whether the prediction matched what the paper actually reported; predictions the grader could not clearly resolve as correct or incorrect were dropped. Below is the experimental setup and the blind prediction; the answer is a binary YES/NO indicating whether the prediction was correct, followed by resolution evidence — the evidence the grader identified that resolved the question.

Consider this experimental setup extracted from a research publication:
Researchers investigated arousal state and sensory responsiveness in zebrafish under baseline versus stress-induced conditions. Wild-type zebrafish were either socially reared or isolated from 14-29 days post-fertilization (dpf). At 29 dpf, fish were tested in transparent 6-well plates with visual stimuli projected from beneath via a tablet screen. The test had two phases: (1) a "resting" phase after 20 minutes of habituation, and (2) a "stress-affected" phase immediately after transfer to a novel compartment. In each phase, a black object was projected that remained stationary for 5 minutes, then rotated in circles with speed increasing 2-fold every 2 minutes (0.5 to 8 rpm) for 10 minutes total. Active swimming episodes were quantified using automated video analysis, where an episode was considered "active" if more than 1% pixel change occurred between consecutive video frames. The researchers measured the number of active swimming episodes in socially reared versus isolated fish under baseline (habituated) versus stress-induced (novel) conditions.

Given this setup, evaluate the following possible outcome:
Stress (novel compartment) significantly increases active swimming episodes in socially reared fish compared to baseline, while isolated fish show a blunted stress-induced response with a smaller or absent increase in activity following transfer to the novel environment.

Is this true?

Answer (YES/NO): NO